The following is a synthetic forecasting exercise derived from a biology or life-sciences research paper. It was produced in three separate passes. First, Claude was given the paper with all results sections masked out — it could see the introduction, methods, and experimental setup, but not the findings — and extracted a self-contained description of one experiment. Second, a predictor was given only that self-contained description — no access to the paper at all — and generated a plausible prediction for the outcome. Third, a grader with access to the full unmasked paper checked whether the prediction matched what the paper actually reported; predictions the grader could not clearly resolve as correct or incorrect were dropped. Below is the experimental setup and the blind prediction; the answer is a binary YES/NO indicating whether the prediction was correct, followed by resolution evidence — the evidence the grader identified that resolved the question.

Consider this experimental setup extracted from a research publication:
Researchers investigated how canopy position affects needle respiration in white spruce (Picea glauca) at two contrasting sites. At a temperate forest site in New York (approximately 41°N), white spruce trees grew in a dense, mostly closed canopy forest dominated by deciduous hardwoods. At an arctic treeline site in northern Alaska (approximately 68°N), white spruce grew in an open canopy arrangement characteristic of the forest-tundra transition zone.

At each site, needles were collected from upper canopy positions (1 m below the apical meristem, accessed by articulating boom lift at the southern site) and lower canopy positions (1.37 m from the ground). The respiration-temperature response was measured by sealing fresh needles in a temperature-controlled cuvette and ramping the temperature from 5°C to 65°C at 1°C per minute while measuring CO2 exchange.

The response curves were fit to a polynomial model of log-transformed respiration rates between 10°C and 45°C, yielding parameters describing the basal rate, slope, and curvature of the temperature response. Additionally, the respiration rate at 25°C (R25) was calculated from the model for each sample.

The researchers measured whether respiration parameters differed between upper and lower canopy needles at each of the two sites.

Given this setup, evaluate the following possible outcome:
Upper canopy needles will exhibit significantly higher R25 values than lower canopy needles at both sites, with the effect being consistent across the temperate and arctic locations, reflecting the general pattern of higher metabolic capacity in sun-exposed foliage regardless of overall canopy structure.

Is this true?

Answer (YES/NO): NO